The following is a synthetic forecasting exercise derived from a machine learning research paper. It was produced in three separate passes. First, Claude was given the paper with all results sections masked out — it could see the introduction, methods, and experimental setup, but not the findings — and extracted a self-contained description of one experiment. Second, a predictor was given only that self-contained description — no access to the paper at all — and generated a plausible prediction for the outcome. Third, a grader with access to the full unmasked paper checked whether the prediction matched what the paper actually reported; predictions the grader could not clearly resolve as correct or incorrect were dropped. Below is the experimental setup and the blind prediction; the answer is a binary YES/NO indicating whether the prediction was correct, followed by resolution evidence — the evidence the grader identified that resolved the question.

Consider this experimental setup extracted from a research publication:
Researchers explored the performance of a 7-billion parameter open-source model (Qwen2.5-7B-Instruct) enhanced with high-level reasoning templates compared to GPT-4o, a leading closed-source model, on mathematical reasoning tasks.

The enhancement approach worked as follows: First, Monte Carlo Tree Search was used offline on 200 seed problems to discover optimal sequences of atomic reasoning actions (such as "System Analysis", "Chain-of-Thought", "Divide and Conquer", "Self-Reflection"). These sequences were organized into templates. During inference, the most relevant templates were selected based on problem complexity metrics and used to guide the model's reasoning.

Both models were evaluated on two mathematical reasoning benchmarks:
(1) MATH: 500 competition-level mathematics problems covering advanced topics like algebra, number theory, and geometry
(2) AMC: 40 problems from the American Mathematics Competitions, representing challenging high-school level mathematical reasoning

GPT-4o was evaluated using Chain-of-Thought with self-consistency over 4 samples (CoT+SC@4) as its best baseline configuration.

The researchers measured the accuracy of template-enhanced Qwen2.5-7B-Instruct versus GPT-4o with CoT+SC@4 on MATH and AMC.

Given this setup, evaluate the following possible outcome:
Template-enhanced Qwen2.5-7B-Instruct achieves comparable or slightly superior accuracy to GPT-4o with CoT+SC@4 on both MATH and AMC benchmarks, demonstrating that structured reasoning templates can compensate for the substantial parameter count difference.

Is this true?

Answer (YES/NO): YES